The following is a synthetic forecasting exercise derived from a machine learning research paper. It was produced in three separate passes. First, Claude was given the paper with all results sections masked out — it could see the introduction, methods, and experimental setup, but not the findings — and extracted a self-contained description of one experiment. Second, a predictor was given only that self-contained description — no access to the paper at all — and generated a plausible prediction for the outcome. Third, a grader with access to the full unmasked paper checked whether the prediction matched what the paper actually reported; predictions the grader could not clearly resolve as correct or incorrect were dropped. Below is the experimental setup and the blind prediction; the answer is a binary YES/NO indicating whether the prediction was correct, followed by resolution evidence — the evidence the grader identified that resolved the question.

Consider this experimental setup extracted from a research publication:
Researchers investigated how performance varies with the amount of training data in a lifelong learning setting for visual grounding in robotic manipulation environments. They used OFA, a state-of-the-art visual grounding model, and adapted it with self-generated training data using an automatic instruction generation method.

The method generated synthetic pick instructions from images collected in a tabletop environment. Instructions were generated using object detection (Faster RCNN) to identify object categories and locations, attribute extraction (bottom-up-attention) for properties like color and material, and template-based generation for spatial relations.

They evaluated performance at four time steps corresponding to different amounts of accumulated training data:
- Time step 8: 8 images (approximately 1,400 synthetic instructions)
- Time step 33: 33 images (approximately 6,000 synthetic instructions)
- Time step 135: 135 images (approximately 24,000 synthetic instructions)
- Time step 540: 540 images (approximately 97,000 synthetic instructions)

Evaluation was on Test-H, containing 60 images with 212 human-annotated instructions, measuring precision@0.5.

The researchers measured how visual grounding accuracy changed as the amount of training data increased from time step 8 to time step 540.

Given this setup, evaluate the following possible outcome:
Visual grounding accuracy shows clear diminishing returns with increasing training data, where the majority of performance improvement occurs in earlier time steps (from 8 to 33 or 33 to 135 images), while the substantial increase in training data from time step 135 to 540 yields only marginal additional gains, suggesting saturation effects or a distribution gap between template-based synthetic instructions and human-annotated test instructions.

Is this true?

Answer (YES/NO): YES